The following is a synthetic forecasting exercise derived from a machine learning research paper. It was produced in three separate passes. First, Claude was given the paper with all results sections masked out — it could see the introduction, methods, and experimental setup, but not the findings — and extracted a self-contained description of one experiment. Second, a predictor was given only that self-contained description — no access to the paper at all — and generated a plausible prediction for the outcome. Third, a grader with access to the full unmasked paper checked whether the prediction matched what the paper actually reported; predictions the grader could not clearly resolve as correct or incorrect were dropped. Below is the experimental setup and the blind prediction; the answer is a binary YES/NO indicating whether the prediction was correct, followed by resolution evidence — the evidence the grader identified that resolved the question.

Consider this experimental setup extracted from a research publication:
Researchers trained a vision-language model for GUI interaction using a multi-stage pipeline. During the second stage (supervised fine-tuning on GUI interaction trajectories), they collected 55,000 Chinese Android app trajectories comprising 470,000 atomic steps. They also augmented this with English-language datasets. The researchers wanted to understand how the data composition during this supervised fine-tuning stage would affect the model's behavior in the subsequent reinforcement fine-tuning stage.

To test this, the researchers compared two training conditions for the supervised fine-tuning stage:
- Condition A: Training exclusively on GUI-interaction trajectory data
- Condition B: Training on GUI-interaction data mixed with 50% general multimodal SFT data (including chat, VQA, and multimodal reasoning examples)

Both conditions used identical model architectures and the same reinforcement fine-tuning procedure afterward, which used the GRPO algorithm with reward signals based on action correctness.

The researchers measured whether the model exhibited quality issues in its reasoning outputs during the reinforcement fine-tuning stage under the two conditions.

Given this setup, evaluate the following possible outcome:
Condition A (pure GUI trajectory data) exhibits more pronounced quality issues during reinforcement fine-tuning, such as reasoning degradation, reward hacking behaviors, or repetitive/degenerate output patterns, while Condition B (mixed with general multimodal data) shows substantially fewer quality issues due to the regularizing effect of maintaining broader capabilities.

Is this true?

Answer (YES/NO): YES